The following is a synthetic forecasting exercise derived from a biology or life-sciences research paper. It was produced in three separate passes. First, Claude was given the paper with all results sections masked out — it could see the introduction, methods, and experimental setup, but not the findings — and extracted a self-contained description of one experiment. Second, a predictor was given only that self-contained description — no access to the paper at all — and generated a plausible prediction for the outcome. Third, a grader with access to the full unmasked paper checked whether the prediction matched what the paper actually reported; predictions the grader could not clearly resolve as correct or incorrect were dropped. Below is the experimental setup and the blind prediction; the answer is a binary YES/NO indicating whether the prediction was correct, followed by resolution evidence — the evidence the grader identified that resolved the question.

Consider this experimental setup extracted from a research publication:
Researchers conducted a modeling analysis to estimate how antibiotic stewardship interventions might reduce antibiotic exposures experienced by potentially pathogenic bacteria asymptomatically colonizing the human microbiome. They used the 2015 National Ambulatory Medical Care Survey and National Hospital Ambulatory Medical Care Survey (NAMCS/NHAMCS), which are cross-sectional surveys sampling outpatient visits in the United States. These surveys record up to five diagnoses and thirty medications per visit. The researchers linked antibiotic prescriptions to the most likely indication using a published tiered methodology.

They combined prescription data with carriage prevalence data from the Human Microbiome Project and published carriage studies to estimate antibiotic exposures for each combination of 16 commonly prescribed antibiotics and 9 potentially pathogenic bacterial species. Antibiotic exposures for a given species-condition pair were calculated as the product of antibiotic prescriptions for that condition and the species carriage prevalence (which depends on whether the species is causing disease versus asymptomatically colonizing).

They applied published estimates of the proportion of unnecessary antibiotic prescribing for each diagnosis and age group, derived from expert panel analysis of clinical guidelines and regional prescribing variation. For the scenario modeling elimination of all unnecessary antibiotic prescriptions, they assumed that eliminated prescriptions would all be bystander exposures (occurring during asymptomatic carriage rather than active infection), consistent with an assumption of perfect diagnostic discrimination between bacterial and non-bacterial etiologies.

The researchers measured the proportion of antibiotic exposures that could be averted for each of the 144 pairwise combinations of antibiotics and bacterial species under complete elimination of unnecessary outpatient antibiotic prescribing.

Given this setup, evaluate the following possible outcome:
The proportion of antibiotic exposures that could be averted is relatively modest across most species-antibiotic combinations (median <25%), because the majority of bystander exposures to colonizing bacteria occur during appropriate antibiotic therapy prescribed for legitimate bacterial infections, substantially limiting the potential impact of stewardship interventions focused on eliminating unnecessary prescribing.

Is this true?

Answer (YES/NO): YES